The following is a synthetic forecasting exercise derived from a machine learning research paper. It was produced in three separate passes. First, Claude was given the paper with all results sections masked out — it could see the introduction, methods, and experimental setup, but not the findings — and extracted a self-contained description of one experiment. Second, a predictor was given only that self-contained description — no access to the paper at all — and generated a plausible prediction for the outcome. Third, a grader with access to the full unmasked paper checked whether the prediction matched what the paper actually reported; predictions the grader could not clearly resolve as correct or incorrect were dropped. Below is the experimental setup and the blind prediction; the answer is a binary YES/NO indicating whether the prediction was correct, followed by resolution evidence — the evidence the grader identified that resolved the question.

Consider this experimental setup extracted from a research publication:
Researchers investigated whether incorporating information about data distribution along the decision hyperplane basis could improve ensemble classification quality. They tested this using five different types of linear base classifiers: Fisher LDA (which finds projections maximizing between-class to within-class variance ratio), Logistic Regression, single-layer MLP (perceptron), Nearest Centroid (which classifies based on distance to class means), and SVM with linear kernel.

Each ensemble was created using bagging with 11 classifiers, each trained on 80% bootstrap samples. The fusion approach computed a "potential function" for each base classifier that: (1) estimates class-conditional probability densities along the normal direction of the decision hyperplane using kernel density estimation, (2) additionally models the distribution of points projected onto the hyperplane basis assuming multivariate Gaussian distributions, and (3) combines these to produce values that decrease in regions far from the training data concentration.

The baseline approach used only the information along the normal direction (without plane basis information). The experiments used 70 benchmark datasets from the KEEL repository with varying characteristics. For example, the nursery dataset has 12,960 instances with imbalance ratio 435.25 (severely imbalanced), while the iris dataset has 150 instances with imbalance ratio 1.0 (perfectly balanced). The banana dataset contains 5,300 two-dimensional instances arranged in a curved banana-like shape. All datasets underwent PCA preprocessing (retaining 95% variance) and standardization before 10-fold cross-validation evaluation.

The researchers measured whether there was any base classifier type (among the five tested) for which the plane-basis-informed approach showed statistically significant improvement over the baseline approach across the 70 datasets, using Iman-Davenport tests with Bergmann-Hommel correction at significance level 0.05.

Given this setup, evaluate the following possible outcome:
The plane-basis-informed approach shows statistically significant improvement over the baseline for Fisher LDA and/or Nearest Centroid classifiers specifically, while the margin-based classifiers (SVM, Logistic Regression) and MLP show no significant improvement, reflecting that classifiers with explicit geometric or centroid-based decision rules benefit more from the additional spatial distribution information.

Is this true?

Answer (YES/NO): NO